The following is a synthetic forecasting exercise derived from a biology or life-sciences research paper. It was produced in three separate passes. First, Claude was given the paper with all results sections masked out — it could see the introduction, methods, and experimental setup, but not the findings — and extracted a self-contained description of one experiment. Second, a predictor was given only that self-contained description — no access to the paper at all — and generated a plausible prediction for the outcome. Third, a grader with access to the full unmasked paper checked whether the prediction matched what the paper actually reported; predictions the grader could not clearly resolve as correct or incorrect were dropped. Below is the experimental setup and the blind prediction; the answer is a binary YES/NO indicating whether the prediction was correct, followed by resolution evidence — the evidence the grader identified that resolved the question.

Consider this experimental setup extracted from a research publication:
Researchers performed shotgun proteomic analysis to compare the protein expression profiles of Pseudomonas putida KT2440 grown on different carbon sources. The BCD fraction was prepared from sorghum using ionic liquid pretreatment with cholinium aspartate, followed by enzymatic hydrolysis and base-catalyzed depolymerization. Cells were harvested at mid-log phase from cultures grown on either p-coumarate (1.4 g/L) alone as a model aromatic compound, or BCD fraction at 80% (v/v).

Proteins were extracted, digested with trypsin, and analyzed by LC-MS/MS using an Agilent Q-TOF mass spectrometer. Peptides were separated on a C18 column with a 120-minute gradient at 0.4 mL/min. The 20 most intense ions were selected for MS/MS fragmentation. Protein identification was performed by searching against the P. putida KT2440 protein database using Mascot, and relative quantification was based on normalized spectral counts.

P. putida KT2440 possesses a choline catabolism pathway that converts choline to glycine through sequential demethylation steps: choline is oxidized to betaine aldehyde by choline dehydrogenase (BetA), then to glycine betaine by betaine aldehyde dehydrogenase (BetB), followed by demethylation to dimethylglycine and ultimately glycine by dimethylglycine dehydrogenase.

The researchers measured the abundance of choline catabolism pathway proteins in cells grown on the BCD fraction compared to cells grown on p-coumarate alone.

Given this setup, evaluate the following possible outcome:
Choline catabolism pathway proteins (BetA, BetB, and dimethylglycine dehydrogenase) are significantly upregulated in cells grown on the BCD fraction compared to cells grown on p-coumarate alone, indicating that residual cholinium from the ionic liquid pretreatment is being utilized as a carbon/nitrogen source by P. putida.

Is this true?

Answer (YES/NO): YES